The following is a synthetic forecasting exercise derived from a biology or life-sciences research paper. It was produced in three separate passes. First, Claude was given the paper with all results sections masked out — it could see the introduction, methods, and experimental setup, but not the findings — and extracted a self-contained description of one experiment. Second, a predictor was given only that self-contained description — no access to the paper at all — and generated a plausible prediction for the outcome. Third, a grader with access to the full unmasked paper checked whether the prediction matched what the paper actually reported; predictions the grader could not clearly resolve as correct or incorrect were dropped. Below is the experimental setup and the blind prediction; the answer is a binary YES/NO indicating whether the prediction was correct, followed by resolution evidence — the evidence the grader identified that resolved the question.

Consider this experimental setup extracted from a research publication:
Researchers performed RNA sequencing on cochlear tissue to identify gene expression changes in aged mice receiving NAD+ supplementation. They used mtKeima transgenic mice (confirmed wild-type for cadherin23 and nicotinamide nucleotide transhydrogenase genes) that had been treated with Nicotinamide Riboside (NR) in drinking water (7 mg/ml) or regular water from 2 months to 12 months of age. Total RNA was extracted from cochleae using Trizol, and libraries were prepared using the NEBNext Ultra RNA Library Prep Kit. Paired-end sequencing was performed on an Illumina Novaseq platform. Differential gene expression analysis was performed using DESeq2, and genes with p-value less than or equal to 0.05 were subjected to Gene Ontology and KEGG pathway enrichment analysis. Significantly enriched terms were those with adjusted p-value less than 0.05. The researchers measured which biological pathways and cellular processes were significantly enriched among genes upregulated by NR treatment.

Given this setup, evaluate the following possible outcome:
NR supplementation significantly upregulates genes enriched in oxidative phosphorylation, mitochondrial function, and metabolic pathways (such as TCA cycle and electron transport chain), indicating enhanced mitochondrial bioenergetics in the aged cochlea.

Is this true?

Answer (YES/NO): NO